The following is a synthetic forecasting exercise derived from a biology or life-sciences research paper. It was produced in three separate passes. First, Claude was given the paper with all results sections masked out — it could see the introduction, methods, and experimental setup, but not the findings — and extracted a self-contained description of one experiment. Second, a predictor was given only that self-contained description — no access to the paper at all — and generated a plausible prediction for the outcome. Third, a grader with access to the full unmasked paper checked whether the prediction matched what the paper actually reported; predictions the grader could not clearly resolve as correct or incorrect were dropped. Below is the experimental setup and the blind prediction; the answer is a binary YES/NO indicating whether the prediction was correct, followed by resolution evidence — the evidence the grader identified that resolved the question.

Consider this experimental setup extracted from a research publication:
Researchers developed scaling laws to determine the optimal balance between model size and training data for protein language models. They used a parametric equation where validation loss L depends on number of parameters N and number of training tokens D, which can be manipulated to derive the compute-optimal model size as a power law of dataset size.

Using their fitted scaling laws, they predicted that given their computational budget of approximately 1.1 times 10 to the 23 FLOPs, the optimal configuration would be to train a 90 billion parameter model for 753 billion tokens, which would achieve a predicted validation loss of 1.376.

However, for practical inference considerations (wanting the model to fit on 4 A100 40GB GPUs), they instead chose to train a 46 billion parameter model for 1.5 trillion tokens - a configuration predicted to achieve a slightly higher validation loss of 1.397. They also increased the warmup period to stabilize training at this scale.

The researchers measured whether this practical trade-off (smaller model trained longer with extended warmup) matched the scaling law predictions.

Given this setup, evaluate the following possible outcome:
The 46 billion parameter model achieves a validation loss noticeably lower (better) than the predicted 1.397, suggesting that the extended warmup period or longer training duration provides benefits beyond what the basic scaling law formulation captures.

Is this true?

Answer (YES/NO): YES